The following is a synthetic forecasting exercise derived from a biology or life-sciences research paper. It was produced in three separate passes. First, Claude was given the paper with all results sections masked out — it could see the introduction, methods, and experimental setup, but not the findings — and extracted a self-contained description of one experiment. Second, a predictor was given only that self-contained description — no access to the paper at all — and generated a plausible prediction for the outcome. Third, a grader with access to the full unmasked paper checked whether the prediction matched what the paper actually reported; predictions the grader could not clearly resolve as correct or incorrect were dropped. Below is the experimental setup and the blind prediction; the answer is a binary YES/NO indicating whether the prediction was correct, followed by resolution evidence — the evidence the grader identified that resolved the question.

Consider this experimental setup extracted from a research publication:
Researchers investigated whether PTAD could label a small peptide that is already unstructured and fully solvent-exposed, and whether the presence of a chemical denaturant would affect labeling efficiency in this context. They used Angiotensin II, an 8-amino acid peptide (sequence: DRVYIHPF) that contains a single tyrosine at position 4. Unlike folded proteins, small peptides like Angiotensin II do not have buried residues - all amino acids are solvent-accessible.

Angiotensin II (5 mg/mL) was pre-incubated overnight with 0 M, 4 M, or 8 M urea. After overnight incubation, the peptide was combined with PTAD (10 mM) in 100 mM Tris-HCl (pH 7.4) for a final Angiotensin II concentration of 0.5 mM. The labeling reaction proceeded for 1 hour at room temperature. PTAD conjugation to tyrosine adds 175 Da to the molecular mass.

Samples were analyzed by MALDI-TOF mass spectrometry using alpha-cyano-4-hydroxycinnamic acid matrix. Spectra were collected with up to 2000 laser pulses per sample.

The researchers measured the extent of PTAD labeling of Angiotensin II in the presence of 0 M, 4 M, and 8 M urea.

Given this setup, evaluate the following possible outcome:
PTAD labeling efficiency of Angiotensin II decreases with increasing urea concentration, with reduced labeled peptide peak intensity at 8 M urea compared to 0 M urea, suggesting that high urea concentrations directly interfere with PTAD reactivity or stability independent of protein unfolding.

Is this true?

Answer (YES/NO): NO